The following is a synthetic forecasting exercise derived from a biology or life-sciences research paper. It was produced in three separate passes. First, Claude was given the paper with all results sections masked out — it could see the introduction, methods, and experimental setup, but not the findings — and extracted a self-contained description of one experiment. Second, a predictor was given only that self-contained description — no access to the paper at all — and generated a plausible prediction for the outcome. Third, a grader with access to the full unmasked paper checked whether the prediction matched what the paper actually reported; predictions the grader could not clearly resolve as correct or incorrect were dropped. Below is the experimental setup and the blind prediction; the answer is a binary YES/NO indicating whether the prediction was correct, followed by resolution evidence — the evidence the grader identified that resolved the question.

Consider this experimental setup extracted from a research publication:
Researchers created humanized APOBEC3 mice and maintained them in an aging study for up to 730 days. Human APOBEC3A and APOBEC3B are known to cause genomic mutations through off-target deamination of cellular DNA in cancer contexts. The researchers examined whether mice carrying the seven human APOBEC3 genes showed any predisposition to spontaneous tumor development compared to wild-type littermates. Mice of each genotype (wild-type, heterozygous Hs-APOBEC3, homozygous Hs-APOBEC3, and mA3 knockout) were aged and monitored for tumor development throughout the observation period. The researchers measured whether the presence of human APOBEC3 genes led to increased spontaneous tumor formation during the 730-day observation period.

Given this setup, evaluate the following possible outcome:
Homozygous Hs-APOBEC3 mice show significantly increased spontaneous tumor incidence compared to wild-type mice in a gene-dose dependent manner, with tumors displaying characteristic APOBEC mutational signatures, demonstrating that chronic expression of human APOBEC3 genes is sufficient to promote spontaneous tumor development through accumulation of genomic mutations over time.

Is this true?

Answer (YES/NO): NO